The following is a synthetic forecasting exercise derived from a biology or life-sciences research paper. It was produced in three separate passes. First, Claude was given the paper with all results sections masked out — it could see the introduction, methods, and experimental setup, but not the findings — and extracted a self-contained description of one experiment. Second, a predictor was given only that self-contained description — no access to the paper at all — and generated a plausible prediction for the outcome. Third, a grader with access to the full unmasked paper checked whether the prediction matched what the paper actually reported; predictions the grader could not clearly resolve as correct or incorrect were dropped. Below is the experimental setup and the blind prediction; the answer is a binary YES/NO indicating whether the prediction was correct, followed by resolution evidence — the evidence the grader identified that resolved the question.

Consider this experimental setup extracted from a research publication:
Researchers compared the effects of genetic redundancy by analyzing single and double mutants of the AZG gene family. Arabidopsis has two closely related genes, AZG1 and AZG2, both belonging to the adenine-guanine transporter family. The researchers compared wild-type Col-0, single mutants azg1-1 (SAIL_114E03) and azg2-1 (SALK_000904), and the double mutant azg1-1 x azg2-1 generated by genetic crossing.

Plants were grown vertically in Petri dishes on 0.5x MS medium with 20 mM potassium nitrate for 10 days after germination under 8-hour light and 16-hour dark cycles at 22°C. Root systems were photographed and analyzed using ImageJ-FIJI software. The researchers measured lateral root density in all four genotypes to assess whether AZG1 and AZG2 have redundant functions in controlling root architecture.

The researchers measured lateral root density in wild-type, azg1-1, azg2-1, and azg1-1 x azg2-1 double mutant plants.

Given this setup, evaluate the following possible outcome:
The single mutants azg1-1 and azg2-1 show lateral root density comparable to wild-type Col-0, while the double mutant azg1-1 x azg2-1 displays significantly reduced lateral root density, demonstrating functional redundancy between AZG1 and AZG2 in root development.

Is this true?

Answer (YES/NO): NO